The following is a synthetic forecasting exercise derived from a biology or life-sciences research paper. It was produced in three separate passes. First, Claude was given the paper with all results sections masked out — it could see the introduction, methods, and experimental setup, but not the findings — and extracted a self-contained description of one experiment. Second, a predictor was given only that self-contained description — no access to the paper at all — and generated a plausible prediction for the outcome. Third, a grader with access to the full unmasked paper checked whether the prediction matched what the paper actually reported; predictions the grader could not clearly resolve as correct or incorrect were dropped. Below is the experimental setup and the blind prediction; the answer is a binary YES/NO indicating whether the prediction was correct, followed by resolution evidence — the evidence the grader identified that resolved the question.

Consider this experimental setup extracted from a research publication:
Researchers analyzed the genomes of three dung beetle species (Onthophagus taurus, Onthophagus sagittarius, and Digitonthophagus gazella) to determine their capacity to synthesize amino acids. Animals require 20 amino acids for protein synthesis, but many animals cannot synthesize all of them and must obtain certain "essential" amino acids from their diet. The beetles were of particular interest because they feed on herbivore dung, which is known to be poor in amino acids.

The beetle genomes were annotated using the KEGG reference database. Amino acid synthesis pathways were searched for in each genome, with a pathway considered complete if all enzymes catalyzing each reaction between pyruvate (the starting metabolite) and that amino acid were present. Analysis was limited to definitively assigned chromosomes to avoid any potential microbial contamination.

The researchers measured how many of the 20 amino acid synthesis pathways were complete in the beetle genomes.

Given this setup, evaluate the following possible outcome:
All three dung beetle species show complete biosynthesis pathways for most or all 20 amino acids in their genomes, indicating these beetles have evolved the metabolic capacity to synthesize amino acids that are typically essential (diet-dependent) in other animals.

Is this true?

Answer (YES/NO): NO